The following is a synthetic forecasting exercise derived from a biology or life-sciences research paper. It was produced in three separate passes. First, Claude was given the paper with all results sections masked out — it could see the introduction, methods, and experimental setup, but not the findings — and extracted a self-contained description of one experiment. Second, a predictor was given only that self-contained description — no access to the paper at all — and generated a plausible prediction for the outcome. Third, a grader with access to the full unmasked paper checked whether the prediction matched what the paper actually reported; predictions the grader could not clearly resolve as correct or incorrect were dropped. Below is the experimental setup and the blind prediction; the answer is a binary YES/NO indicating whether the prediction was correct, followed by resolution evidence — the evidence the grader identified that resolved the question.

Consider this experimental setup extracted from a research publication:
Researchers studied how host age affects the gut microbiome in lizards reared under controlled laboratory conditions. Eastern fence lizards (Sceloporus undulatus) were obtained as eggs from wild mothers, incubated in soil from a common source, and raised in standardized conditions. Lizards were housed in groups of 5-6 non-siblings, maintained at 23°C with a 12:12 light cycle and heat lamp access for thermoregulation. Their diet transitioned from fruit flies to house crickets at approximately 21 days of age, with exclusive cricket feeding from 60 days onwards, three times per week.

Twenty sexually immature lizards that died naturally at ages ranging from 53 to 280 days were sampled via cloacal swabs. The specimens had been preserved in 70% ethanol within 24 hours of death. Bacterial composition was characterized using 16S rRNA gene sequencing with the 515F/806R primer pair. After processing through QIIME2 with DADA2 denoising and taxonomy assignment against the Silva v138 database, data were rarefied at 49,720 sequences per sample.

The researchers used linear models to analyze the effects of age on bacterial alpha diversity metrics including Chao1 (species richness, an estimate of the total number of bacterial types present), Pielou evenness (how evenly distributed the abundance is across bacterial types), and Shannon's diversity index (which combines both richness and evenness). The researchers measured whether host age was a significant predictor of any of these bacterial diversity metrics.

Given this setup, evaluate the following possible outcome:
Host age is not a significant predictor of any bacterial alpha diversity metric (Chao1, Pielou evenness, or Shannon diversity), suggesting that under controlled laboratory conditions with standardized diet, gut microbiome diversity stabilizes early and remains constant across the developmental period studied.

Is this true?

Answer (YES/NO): NO